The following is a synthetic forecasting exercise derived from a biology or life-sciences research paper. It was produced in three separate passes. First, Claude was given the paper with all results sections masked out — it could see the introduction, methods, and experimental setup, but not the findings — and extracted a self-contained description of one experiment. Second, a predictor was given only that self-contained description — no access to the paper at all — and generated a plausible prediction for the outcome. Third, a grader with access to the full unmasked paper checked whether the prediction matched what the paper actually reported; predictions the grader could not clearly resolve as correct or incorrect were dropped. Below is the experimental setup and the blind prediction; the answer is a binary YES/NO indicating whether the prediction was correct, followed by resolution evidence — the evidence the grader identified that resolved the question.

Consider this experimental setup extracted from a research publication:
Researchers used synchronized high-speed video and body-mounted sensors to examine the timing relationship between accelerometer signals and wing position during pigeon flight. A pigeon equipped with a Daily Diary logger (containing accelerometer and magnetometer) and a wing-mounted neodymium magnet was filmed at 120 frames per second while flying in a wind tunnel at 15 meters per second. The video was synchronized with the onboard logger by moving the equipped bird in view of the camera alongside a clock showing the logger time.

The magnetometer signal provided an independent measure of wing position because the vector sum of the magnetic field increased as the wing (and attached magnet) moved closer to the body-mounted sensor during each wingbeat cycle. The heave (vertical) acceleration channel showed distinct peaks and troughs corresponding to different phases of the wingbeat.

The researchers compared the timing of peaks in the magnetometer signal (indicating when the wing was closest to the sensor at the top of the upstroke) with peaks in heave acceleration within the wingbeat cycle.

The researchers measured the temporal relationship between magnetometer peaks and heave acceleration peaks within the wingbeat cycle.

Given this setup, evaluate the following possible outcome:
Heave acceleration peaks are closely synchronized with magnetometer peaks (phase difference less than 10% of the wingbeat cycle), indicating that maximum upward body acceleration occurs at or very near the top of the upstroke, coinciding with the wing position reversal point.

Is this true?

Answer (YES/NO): NO